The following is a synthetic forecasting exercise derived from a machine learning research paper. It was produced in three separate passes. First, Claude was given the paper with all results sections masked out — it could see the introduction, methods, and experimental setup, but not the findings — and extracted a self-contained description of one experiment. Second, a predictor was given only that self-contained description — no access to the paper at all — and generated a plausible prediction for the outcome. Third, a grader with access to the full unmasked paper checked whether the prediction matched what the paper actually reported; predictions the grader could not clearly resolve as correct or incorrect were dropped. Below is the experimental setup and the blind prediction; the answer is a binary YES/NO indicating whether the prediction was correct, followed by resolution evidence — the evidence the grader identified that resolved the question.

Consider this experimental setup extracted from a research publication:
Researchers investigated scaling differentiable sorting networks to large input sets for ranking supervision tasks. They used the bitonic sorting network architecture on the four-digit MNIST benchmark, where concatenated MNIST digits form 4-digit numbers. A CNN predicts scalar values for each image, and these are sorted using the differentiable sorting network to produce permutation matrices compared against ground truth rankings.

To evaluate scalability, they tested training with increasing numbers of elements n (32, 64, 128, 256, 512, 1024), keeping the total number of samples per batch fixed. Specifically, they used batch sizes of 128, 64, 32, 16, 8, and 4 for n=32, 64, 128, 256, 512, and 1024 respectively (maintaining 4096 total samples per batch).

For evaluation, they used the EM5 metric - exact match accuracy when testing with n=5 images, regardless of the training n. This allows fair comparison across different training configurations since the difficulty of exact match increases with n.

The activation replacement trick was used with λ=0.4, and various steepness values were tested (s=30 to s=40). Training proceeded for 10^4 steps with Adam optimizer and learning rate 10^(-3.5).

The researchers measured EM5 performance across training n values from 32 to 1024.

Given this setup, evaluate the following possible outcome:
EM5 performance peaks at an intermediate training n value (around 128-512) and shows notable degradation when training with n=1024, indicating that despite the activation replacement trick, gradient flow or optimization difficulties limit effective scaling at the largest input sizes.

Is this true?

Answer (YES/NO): NO